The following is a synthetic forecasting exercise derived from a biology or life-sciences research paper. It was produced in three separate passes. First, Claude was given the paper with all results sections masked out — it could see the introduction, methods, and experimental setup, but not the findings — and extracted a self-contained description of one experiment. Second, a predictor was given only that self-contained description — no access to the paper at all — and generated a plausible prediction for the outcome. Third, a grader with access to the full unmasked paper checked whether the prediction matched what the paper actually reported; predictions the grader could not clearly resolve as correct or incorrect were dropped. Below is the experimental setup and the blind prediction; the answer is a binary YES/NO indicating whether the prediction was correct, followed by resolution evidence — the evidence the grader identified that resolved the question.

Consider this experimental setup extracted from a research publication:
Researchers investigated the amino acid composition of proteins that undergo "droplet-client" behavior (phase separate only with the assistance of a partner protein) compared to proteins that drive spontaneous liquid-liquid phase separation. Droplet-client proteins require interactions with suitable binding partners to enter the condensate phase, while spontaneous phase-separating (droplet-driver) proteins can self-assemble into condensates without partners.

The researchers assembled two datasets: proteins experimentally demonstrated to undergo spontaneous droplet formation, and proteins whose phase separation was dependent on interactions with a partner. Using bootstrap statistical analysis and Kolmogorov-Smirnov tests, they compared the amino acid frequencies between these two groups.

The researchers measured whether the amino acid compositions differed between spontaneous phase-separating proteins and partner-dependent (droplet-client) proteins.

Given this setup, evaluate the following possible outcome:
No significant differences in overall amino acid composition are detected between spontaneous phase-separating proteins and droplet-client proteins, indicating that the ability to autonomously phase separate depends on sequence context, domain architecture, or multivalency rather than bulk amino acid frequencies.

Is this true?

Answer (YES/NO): NO